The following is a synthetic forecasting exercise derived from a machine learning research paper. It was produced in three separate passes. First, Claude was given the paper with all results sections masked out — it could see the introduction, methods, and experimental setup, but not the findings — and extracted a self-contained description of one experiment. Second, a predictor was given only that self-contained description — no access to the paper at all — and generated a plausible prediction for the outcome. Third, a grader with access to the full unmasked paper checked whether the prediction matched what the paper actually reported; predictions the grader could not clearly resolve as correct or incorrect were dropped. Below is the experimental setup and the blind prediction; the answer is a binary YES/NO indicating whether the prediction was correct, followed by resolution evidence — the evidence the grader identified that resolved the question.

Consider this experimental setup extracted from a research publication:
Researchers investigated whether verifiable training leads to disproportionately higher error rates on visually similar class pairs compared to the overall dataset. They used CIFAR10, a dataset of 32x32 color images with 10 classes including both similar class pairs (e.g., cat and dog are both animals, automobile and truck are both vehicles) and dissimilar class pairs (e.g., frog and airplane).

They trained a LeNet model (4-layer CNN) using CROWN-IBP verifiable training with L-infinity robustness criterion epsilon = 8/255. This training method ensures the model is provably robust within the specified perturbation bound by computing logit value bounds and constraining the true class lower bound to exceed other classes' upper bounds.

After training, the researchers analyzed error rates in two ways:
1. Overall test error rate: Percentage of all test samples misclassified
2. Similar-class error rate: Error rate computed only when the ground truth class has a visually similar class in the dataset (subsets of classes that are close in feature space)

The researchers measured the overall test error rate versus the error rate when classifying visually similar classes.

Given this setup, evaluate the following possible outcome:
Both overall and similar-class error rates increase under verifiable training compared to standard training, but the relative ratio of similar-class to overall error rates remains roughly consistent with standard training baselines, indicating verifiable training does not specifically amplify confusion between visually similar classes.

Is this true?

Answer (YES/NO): NO